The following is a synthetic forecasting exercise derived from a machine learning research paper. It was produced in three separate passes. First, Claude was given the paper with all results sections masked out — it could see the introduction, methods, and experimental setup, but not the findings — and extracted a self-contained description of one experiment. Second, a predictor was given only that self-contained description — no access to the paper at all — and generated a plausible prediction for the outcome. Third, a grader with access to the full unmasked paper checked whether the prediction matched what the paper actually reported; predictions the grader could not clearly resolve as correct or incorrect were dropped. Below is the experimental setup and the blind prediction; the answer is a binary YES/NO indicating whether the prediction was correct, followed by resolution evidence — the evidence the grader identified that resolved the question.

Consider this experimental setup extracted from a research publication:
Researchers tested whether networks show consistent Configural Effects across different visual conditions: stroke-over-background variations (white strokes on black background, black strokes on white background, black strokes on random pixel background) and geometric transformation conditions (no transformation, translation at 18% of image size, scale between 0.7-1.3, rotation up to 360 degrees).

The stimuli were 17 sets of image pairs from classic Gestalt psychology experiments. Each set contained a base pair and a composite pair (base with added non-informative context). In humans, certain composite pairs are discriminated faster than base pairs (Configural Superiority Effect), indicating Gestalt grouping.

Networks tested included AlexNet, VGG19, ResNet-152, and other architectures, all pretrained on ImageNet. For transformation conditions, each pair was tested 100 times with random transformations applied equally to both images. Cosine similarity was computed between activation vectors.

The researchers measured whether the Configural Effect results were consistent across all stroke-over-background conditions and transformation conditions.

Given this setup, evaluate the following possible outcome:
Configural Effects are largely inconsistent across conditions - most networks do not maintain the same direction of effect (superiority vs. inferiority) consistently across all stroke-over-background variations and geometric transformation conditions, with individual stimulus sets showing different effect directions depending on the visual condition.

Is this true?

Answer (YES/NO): NO